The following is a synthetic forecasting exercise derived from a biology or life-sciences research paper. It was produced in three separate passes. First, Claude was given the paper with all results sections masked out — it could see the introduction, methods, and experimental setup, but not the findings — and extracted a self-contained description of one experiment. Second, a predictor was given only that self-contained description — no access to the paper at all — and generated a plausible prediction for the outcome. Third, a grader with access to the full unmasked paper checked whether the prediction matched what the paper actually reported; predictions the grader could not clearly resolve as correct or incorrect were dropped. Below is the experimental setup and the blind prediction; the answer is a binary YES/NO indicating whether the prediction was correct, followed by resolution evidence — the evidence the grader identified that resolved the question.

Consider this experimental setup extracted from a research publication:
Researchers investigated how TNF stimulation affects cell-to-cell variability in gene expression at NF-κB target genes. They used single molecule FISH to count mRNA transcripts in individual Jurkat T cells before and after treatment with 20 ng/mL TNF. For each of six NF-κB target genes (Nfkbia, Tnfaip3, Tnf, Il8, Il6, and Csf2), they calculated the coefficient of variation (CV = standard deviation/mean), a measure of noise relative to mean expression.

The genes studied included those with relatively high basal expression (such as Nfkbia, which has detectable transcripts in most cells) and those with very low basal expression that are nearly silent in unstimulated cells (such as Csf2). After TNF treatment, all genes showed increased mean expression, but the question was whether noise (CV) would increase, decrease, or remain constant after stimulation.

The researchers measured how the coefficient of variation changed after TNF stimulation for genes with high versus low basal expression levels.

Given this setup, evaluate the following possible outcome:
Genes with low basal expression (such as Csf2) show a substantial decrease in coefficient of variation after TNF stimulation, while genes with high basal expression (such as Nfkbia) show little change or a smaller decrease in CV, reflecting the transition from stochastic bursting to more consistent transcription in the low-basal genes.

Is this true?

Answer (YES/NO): YES